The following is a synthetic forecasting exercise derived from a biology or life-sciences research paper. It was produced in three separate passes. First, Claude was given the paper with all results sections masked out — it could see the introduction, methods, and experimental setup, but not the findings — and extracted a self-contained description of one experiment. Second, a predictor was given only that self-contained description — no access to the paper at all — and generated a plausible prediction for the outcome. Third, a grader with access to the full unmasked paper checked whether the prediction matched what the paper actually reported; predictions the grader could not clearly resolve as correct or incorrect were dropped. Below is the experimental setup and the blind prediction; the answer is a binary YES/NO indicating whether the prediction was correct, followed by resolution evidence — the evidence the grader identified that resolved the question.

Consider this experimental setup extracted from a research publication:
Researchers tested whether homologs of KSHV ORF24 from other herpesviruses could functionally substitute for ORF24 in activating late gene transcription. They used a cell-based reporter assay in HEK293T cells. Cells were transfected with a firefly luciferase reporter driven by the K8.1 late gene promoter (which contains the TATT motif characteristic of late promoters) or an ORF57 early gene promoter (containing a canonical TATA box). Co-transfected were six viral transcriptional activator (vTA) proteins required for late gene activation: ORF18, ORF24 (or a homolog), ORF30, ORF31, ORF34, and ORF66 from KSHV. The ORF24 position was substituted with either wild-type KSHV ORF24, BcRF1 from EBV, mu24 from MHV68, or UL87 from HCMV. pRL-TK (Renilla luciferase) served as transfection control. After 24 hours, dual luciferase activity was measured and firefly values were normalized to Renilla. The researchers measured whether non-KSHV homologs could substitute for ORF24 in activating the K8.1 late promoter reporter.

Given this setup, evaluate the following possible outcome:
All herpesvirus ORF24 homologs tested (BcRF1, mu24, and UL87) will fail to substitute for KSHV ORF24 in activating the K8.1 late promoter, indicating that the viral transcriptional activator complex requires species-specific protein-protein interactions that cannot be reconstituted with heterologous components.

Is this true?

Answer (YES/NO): YES